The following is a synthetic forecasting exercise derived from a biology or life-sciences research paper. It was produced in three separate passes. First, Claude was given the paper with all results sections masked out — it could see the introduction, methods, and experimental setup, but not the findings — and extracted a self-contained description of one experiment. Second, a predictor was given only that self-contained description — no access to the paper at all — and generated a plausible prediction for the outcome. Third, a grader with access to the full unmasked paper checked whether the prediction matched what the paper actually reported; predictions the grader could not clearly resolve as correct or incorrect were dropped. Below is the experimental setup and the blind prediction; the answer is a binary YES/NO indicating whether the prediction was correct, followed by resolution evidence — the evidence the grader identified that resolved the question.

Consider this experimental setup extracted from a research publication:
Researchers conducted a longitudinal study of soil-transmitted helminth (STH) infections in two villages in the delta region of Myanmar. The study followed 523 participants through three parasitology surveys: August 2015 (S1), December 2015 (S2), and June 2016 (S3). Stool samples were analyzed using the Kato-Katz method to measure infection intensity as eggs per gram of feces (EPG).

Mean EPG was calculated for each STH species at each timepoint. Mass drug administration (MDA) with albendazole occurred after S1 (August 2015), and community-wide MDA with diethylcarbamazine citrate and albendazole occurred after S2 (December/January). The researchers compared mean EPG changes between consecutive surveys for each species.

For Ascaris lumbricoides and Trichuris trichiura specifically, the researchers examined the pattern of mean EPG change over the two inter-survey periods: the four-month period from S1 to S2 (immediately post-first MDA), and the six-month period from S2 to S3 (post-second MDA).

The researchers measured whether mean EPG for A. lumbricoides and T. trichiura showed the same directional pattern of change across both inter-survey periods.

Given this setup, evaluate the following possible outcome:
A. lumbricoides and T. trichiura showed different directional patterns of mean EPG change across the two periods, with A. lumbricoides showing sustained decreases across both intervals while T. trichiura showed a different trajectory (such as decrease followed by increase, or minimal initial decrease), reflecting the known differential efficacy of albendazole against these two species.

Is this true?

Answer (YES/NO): NO